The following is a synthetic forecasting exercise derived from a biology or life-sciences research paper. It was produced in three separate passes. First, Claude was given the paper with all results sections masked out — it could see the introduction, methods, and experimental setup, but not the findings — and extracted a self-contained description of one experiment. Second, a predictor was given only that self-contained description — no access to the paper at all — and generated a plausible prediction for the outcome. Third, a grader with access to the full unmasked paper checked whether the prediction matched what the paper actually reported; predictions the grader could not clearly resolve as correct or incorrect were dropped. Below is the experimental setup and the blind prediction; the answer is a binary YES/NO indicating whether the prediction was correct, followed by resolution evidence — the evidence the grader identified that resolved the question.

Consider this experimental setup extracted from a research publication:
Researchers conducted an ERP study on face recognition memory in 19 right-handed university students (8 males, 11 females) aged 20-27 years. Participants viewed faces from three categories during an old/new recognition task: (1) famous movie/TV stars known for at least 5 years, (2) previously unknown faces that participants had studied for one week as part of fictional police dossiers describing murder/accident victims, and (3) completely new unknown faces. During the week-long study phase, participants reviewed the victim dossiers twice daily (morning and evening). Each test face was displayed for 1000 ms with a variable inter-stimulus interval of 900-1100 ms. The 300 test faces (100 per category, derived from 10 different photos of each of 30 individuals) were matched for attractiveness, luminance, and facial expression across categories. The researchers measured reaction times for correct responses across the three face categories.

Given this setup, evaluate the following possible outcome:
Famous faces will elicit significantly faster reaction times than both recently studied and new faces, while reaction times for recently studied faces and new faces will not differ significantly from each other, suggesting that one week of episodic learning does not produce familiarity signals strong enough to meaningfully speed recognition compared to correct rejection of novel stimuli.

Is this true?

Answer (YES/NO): NO